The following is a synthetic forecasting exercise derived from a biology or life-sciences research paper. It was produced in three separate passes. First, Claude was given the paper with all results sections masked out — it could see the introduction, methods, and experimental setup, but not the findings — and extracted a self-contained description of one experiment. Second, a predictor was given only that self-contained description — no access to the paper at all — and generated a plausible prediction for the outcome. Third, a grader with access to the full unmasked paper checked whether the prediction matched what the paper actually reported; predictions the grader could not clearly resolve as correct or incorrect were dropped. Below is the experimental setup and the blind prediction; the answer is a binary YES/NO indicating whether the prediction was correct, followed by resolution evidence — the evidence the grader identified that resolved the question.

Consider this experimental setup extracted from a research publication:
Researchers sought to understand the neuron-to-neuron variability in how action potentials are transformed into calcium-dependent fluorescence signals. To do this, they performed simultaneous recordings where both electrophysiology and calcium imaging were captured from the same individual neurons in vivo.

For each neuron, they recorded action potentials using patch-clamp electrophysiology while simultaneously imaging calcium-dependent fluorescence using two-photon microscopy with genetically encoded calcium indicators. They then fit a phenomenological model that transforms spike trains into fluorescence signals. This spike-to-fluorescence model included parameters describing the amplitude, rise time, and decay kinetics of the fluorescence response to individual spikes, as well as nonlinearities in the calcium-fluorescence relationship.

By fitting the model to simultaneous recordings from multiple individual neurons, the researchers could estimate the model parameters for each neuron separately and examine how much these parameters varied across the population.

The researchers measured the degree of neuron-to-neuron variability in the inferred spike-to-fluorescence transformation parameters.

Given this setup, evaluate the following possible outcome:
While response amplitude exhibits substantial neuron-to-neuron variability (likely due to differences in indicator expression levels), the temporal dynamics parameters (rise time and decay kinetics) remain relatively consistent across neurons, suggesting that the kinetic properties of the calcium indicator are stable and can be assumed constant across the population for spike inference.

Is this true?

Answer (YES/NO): NO